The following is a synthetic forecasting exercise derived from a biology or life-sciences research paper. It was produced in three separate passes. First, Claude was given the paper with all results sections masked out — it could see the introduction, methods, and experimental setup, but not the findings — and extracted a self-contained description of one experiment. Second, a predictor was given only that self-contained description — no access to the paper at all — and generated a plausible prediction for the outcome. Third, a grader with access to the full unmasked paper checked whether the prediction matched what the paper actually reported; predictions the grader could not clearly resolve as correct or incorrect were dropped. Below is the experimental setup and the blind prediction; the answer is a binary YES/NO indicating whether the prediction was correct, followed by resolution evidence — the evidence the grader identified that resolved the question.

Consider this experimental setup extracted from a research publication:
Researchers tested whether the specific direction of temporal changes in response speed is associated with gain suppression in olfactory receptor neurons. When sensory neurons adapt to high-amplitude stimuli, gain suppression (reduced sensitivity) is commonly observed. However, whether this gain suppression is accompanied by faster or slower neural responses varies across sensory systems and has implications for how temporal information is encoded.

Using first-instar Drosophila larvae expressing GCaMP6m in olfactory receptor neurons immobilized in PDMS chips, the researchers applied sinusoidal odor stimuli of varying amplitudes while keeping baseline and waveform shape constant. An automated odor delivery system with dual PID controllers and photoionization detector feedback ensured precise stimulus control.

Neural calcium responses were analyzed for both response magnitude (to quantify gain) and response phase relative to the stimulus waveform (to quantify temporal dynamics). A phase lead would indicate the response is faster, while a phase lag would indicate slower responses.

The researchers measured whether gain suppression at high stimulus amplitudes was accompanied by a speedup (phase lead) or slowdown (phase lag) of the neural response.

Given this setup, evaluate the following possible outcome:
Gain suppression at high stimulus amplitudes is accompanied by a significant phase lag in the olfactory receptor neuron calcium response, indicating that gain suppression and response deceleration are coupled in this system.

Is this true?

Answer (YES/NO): NO